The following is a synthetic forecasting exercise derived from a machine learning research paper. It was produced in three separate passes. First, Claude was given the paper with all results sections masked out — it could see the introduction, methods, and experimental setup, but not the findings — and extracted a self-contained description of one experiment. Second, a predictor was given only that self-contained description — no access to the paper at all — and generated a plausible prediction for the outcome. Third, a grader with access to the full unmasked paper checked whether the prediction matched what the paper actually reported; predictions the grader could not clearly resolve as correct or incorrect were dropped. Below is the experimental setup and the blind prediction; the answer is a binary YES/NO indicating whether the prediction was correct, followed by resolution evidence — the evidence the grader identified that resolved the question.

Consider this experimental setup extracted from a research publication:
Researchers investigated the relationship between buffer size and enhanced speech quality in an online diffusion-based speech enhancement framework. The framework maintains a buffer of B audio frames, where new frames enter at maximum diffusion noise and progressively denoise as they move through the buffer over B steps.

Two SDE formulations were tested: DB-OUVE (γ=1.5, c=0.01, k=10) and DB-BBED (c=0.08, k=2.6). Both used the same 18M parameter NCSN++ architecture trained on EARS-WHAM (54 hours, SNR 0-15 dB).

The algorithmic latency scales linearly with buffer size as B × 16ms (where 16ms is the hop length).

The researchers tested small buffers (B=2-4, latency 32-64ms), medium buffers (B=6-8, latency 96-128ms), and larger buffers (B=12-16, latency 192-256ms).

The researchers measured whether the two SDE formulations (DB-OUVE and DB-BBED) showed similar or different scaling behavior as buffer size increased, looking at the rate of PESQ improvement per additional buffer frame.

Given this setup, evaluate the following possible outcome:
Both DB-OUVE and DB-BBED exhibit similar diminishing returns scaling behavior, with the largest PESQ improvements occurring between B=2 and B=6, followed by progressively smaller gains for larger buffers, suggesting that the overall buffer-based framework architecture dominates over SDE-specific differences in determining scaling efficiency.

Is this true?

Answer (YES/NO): NO